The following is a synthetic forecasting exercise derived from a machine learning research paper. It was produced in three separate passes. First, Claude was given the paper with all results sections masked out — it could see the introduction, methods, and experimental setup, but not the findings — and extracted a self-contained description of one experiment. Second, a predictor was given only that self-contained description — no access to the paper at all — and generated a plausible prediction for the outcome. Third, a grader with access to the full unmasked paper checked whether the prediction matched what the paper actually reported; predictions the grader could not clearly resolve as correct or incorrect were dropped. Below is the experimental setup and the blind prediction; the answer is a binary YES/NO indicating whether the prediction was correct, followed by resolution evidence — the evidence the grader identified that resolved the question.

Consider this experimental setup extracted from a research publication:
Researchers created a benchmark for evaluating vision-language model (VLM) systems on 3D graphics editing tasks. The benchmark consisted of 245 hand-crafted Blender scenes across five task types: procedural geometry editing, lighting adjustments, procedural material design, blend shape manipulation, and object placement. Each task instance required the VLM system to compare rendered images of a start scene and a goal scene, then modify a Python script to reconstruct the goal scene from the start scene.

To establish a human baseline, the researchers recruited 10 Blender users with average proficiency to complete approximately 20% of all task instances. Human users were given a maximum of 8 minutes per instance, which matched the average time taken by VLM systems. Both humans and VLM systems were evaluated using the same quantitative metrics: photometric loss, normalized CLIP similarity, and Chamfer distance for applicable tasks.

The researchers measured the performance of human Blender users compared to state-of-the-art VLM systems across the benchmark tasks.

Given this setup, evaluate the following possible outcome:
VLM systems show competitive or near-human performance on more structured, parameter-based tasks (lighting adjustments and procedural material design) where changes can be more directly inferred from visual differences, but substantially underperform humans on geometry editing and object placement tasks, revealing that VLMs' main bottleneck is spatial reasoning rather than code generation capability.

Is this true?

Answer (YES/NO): NO